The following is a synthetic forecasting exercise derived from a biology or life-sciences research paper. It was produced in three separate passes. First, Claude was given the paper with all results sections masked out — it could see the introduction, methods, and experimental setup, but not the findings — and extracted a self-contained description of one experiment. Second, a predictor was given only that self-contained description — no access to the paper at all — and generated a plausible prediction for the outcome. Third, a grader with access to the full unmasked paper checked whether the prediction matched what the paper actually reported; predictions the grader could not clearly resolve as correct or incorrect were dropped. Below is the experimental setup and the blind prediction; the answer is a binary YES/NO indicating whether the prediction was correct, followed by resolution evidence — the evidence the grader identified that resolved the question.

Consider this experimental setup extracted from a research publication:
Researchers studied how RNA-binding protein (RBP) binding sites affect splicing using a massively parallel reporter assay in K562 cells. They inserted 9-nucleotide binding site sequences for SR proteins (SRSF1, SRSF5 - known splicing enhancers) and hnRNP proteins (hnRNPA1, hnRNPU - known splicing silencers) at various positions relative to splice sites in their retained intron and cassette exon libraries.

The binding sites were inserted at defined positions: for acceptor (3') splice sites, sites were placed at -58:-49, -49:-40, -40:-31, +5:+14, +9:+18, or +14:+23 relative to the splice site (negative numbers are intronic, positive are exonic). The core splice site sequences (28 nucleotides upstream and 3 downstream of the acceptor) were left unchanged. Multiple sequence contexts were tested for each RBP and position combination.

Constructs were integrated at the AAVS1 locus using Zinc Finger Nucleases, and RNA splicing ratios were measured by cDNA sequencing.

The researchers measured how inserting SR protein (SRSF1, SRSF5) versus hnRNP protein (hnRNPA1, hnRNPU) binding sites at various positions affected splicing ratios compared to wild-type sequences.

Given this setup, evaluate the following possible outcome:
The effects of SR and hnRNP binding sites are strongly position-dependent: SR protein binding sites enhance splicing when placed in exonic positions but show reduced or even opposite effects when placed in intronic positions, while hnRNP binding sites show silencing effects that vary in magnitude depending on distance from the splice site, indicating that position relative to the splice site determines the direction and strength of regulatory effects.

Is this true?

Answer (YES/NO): NO